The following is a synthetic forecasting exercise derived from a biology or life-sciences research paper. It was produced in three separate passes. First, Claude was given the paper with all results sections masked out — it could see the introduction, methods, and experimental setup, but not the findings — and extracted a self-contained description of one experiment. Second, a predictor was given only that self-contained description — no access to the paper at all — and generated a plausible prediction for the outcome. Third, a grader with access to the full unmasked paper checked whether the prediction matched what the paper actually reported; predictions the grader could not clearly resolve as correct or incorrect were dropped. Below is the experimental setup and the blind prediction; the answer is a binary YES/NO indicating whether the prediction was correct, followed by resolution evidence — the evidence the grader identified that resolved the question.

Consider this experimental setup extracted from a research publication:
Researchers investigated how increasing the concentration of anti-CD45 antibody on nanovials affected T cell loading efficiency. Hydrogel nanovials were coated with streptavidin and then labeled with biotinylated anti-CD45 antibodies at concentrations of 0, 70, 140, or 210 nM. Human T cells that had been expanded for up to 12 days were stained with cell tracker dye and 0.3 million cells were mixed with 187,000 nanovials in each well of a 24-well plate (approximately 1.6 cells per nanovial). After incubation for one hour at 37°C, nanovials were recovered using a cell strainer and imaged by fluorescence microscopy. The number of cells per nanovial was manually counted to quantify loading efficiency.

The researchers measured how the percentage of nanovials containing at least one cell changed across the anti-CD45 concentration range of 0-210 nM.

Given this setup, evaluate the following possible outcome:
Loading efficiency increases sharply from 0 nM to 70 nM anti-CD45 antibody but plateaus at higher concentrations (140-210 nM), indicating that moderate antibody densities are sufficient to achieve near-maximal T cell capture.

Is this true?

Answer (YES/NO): NO